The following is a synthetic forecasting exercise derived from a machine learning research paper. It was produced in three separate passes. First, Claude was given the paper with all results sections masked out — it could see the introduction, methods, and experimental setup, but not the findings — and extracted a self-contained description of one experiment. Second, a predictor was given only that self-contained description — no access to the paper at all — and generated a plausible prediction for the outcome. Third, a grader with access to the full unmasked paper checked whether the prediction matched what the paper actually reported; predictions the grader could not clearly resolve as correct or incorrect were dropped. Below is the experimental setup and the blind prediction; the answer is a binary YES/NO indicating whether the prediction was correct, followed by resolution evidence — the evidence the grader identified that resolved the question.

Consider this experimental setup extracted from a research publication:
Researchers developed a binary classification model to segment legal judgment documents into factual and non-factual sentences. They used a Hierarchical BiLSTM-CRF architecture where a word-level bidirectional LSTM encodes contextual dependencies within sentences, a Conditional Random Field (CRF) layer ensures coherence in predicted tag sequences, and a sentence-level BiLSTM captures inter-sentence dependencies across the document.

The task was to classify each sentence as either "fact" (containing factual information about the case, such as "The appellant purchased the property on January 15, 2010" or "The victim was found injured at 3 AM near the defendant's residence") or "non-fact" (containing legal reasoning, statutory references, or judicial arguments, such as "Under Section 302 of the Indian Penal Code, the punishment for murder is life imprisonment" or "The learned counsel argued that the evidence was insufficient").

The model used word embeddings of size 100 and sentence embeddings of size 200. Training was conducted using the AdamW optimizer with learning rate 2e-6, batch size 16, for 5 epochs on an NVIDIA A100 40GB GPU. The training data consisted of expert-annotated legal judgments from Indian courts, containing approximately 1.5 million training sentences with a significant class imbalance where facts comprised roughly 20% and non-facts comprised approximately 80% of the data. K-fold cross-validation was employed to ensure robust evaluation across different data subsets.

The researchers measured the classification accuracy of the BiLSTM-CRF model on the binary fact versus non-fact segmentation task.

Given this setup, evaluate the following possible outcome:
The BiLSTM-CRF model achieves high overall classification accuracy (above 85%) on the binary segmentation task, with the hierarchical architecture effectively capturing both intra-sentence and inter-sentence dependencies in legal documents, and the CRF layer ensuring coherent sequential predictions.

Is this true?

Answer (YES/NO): YES